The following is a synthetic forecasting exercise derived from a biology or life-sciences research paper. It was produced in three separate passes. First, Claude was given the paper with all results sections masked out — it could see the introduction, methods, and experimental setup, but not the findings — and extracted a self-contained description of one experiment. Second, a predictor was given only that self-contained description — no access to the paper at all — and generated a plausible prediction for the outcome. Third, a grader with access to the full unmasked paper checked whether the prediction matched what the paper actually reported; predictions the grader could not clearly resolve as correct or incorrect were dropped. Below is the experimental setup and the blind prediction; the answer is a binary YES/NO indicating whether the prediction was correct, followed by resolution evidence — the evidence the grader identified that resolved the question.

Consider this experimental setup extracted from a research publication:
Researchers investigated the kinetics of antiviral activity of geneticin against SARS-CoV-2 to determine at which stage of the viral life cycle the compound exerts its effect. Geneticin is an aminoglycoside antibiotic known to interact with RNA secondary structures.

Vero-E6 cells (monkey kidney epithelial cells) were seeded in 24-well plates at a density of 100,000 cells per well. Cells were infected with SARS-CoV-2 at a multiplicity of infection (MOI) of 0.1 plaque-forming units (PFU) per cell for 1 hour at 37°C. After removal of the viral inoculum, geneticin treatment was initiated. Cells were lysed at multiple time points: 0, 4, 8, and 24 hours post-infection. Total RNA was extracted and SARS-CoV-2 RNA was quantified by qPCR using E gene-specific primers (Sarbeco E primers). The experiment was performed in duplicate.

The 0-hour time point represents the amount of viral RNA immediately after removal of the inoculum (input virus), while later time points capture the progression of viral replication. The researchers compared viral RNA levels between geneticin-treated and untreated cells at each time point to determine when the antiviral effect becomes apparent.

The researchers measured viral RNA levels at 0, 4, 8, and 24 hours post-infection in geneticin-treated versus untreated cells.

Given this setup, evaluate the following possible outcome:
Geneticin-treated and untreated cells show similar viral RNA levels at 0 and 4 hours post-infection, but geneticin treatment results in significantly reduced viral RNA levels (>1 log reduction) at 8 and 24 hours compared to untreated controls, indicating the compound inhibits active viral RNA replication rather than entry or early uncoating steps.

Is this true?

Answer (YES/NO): NO